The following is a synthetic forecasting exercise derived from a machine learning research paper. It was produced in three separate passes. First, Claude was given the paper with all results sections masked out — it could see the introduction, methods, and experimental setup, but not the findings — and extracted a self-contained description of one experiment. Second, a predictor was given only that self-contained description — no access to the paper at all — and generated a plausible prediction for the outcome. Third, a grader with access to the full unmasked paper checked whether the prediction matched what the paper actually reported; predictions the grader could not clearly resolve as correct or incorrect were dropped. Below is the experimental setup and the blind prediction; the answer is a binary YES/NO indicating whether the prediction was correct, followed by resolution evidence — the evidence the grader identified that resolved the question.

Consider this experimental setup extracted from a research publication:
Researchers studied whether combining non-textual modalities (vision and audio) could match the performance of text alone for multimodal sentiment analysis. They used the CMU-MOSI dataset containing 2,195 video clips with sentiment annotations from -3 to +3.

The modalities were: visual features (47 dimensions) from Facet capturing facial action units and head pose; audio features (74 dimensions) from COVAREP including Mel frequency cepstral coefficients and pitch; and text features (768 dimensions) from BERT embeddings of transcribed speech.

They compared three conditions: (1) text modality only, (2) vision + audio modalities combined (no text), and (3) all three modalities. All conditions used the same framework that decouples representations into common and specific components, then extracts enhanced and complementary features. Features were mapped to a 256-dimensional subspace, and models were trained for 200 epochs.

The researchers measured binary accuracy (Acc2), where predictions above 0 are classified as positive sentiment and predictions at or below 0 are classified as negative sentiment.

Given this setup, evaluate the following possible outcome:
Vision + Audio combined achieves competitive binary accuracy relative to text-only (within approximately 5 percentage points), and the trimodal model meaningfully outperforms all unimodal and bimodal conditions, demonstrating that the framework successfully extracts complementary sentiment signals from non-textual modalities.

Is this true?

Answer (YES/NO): NO